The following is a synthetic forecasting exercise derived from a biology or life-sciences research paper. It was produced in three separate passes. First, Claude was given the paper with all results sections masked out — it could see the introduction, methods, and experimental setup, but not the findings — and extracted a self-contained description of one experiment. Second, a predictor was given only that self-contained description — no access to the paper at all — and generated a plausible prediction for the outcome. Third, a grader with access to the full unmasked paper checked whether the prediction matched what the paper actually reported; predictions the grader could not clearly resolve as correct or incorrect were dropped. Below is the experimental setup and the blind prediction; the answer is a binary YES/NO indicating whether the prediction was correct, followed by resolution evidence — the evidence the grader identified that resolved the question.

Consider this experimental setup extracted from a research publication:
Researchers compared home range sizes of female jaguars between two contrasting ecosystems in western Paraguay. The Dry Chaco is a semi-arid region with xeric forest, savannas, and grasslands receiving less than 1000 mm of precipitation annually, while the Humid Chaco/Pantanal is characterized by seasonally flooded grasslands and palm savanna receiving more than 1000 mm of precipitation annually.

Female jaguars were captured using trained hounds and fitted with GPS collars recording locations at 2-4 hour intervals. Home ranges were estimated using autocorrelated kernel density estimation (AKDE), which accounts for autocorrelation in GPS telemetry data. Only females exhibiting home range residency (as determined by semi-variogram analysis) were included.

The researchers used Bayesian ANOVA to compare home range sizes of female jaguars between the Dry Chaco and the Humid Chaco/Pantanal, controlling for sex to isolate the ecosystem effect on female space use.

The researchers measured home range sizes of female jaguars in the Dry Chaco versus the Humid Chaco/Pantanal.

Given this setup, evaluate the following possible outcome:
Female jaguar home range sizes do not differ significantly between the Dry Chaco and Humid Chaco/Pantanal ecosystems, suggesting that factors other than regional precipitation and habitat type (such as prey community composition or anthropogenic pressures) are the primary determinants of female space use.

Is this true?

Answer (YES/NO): NO